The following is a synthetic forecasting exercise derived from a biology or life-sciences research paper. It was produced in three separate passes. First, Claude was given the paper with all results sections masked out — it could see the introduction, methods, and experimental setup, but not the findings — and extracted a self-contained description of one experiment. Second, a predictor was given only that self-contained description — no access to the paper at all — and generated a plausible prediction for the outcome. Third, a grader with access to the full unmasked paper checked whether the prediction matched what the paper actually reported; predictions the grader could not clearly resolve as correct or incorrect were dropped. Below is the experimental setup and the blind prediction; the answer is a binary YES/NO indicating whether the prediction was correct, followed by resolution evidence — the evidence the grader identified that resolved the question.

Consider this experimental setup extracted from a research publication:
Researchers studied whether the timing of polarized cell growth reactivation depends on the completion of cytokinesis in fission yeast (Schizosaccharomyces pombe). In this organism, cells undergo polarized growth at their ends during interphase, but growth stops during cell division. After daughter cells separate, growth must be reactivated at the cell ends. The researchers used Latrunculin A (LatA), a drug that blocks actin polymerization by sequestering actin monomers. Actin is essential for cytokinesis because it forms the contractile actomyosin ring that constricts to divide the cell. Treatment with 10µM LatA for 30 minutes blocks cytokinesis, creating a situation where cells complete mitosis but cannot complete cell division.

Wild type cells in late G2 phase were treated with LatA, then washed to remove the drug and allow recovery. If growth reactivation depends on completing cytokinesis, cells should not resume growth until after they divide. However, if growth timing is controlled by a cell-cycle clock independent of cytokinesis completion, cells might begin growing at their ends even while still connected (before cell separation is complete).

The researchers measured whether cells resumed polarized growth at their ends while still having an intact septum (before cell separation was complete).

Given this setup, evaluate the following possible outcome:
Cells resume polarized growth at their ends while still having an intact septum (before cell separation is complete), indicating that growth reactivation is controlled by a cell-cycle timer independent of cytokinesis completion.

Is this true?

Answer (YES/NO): YES